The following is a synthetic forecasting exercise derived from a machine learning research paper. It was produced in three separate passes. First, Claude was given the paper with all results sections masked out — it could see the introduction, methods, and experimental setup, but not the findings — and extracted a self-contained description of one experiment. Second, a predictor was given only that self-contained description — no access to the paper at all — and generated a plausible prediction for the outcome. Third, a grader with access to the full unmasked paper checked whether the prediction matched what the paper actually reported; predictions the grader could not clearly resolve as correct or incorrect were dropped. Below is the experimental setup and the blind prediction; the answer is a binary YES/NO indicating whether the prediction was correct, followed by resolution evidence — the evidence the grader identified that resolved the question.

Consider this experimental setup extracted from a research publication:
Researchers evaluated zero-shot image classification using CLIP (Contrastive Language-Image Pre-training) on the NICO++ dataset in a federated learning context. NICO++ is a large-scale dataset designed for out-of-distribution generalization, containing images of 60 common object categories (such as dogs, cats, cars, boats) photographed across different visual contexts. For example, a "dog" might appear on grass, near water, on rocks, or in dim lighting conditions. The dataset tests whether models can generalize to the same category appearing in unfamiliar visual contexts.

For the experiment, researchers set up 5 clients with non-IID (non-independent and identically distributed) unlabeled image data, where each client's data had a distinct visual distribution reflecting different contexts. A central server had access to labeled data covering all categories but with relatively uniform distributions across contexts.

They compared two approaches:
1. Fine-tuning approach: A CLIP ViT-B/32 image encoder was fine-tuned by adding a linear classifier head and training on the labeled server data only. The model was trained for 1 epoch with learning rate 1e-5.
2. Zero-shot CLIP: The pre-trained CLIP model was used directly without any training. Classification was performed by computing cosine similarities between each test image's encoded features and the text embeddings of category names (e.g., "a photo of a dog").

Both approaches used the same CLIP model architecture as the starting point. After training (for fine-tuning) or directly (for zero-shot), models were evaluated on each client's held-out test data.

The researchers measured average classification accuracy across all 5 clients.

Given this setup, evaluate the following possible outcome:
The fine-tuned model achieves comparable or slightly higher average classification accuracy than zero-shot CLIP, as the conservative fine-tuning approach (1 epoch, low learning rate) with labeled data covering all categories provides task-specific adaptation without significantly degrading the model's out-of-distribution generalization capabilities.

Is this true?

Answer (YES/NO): NO